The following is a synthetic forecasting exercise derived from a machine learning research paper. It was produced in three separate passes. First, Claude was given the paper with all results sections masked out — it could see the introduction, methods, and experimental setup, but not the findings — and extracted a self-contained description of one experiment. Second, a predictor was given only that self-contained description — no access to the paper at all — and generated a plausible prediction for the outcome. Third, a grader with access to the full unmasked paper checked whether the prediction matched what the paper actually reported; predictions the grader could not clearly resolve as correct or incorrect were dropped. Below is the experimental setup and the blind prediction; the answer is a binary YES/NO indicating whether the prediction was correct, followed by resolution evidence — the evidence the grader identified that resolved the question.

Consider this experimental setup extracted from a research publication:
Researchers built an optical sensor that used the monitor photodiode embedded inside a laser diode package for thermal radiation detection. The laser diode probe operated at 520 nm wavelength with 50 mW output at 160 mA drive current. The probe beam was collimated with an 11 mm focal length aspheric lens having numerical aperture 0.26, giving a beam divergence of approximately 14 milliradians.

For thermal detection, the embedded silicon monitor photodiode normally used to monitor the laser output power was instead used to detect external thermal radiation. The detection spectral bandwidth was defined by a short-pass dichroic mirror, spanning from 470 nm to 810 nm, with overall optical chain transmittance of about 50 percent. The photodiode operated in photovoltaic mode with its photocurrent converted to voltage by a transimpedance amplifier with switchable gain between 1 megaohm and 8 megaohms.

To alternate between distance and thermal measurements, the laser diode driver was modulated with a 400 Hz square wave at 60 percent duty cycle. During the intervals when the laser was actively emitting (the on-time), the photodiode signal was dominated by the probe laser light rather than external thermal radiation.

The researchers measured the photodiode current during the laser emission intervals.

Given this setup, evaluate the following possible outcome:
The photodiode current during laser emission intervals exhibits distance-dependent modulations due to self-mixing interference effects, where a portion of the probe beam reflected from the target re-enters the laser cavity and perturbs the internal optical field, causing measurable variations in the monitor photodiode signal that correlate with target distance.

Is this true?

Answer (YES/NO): NO